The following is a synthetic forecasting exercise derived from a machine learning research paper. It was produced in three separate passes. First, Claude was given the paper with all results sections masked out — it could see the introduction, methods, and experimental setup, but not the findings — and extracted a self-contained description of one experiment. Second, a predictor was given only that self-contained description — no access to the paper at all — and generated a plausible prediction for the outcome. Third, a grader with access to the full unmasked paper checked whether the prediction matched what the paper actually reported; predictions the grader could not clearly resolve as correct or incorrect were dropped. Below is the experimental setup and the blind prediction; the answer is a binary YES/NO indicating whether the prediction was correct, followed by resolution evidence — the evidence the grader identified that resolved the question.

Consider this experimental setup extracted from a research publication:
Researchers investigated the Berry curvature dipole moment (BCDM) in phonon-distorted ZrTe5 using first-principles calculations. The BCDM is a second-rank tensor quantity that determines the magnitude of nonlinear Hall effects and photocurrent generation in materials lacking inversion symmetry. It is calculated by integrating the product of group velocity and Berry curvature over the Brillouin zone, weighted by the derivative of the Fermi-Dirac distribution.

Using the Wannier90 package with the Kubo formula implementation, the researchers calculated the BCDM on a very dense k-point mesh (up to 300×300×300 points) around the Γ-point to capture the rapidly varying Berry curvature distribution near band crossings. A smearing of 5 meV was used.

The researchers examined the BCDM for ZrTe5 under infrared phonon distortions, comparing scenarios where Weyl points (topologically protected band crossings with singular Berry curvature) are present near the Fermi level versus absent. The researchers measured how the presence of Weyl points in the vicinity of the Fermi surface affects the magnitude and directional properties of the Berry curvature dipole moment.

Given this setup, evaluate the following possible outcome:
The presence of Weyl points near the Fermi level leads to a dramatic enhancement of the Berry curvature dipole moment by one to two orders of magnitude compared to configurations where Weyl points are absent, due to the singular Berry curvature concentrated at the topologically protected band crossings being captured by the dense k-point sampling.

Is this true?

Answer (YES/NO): NO